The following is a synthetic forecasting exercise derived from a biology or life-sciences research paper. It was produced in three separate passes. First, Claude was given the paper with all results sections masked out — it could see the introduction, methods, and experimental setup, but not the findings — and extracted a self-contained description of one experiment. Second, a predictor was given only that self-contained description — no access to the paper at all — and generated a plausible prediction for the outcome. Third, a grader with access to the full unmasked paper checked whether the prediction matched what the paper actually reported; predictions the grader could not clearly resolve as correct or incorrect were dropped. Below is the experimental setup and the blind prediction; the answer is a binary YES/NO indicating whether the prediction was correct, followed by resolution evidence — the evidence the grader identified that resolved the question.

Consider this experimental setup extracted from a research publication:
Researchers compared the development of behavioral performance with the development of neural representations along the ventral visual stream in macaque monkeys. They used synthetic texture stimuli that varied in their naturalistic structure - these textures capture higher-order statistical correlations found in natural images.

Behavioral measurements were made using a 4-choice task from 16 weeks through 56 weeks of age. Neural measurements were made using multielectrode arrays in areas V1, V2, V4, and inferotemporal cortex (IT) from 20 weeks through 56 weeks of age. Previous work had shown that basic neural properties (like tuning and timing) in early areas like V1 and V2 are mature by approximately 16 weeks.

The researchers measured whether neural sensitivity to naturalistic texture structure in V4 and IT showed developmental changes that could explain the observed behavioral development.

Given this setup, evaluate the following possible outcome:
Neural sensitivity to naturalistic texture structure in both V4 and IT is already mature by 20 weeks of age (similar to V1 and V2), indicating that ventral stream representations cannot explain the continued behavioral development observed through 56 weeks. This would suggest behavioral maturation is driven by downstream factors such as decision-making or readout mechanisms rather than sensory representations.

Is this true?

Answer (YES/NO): YES